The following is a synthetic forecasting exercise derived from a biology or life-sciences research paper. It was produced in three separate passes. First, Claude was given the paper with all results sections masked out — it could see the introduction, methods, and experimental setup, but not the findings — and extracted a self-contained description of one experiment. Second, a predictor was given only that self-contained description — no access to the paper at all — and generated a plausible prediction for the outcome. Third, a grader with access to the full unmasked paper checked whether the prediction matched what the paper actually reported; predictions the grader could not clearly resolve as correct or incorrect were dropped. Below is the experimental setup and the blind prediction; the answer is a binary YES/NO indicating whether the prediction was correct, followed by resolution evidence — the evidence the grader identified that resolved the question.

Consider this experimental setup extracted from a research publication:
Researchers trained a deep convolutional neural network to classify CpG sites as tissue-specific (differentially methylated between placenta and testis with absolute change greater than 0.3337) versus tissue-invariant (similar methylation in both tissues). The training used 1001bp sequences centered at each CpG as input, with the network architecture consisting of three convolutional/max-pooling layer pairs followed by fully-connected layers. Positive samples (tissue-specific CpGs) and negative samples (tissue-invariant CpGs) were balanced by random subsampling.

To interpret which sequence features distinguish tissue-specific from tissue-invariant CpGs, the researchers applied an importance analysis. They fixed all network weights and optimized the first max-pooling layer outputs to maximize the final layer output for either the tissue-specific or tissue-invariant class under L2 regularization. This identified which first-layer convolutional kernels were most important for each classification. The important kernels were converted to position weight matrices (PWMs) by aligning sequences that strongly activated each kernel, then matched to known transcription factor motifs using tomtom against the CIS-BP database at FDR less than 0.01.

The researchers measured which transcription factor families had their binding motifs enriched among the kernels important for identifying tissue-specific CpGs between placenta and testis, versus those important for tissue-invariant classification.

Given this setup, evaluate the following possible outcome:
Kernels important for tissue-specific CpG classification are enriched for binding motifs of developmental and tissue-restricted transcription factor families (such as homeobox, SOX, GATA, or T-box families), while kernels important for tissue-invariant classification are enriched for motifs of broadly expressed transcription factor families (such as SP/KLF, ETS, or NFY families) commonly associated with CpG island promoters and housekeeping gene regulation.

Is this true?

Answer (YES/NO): NO